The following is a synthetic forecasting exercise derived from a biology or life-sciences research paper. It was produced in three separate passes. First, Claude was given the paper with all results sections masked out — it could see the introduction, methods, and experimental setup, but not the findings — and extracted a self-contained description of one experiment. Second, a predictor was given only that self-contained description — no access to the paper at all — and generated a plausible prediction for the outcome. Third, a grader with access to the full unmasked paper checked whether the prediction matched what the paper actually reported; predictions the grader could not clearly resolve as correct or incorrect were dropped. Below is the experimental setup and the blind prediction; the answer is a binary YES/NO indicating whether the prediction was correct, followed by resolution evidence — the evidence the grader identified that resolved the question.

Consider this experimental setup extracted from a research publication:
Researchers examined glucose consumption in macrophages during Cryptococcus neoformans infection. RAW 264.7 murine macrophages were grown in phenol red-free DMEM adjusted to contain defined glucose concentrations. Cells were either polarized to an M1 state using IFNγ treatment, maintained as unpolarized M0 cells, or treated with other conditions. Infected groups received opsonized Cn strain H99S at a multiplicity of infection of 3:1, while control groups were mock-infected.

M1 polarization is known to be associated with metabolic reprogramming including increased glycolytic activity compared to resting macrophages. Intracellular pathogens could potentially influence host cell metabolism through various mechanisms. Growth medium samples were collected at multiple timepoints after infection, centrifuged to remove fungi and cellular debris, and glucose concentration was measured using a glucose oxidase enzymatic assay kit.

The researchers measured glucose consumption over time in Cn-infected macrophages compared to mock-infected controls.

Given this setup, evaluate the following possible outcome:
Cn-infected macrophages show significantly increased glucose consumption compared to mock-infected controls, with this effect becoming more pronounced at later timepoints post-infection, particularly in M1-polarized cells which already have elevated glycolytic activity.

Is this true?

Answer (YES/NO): NO